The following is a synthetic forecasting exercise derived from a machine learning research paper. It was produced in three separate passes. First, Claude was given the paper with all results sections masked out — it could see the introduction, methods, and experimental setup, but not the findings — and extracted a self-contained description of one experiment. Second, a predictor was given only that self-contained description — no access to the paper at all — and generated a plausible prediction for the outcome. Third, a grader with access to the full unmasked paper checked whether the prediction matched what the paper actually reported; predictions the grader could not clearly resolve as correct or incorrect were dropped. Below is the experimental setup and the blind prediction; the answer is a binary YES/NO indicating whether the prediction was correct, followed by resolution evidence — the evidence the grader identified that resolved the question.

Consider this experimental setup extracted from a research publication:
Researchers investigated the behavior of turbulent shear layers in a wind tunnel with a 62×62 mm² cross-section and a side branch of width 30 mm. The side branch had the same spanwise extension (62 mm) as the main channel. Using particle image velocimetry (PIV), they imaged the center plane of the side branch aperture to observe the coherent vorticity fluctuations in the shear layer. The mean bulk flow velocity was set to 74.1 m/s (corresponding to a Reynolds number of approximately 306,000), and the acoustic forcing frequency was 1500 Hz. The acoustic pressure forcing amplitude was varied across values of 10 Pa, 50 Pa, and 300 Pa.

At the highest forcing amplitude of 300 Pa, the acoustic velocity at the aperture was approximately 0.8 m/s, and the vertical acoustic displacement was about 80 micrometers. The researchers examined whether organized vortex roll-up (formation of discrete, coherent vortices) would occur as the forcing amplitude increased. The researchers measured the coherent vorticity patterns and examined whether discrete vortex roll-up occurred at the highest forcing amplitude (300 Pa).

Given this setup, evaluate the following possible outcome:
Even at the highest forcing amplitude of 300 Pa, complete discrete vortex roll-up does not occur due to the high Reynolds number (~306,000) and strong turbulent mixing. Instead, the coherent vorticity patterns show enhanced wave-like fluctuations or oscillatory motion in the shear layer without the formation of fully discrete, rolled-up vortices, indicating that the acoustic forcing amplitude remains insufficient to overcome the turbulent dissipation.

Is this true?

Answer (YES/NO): YES